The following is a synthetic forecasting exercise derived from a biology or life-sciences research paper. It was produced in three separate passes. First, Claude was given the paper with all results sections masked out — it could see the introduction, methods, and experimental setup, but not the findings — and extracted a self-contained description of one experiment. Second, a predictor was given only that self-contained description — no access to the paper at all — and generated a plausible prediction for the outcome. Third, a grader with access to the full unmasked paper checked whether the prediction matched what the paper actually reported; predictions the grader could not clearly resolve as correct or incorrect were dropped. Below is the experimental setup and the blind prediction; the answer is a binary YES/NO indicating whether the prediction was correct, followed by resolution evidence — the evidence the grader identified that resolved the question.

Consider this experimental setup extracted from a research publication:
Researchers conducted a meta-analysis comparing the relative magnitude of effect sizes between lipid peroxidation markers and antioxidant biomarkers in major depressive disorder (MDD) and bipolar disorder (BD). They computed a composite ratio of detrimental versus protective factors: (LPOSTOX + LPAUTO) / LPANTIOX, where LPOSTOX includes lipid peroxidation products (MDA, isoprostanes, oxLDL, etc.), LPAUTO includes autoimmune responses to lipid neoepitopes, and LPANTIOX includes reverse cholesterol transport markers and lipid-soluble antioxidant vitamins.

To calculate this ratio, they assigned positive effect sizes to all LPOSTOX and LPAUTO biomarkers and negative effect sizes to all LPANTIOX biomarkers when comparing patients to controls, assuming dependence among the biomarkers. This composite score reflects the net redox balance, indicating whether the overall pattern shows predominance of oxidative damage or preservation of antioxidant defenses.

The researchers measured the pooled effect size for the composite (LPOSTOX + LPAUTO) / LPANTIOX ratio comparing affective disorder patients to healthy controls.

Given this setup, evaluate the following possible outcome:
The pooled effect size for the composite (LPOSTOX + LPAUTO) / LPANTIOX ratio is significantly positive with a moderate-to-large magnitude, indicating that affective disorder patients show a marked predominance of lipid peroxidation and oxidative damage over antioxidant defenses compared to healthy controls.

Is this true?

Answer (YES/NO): YES